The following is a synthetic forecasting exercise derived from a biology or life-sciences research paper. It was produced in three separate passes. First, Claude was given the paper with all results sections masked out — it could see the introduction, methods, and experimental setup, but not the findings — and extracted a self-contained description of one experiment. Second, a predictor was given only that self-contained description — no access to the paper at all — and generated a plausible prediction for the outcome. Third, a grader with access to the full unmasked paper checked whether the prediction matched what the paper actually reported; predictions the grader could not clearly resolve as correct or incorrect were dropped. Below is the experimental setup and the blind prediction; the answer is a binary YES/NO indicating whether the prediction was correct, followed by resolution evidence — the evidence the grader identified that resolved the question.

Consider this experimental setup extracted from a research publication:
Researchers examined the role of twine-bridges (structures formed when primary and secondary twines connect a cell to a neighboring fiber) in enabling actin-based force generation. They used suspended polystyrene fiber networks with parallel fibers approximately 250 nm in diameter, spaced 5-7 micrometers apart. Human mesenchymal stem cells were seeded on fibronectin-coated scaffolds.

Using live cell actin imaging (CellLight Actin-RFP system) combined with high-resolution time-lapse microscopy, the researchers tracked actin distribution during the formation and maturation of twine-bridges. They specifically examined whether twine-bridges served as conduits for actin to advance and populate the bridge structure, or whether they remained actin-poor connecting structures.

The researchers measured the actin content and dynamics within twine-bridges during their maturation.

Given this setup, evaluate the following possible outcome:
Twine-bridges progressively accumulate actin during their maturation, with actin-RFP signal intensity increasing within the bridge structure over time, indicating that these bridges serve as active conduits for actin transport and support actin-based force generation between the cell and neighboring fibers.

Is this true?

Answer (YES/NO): YES